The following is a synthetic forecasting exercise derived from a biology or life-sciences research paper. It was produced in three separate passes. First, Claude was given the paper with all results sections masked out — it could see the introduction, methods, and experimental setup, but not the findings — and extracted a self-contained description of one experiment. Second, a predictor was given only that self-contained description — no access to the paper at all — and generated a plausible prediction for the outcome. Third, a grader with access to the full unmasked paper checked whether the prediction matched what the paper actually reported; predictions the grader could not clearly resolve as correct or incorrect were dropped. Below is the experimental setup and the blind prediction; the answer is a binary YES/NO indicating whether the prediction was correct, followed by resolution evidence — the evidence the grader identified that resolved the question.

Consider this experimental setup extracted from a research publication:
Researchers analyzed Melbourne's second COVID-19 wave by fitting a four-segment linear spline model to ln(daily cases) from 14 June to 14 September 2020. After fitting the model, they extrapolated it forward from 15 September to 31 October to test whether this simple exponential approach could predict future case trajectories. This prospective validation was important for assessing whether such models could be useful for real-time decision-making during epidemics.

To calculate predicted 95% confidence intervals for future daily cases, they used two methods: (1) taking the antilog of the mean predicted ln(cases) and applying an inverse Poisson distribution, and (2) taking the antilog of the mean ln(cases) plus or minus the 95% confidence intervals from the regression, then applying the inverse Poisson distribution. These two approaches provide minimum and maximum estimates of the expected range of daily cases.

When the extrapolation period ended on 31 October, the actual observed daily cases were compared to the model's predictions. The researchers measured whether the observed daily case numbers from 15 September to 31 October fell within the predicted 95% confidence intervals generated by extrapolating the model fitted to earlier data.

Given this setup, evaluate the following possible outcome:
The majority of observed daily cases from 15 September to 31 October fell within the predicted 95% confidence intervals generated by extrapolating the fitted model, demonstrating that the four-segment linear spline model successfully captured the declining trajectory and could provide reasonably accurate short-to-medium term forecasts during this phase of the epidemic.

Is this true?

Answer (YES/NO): YES